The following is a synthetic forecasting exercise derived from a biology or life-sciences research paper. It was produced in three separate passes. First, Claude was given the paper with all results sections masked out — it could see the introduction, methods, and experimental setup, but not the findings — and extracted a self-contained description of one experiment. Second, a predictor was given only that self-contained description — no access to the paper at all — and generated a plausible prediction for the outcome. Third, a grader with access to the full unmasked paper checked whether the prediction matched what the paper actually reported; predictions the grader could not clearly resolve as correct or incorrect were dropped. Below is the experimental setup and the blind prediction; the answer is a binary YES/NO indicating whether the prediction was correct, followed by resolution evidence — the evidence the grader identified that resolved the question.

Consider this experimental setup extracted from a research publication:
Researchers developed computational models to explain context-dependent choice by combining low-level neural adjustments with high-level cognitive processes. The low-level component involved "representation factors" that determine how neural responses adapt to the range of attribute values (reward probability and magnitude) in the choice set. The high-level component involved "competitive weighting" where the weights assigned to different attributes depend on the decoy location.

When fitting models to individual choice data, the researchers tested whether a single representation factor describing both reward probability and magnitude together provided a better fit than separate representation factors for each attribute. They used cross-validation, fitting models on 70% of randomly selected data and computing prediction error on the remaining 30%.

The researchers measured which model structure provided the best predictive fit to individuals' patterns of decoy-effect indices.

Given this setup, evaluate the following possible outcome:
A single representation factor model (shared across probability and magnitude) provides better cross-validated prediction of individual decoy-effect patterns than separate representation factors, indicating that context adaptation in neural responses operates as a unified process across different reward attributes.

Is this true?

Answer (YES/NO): NO